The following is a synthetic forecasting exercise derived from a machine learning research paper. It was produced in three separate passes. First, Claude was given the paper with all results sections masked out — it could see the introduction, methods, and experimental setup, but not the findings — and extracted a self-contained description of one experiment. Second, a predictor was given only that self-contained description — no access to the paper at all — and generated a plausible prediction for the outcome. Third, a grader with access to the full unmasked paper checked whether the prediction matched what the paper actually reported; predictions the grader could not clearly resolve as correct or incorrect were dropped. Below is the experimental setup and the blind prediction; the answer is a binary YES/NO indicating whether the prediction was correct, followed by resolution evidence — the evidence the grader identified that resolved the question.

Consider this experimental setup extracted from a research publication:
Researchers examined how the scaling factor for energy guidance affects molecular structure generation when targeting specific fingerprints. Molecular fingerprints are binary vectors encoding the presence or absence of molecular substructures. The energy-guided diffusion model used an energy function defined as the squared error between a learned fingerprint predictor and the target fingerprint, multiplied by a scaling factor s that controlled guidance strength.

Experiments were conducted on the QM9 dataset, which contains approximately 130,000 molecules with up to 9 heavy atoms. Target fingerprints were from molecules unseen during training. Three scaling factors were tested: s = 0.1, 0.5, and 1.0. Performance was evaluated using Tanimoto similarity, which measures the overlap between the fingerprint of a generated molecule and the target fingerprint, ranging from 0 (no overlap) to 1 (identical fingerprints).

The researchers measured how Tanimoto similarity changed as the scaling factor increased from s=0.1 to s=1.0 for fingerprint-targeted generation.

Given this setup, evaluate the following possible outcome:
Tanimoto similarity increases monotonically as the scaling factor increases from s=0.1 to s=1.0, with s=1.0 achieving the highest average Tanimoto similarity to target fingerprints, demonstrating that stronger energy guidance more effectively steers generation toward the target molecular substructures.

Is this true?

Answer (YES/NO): YES